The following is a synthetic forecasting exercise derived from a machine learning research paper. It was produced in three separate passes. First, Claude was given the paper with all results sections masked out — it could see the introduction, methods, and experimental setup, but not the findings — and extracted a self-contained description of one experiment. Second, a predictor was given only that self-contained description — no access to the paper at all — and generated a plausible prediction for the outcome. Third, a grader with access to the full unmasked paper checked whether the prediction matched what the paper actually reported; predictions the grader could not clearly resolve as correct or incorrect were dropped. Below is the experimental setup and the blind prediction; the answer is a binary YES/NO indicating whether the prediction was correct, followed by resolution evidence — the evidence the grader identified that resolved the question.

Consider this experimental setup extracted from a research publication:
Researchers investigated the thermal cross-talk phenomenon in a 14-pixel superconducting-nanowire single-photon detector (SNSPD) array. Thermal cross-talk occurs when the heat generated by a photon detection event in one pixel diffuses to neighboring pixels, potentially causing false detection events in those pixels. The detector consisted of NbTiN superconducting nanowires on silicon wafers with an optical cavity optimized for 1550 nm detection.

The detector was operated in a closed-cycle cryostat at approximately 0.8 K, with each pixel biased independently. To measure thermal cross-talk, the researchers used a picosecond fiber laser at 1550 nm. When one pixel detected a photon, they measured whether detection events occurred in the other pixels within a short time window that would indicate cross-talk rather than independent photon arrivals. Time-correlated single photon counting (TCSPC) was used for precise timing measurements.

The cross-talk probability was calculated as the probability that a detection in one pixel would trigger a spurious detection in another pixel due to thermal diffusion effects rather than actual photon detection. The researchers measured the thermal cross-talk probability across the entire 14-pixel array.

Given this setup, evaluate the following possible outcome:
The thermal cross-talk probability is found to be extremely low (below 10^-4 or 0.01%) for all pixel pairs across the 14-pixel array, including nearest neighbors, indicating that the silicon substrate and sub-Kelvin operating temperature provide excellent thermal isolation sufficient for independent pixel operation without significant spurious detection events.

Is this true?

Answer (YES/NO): NO